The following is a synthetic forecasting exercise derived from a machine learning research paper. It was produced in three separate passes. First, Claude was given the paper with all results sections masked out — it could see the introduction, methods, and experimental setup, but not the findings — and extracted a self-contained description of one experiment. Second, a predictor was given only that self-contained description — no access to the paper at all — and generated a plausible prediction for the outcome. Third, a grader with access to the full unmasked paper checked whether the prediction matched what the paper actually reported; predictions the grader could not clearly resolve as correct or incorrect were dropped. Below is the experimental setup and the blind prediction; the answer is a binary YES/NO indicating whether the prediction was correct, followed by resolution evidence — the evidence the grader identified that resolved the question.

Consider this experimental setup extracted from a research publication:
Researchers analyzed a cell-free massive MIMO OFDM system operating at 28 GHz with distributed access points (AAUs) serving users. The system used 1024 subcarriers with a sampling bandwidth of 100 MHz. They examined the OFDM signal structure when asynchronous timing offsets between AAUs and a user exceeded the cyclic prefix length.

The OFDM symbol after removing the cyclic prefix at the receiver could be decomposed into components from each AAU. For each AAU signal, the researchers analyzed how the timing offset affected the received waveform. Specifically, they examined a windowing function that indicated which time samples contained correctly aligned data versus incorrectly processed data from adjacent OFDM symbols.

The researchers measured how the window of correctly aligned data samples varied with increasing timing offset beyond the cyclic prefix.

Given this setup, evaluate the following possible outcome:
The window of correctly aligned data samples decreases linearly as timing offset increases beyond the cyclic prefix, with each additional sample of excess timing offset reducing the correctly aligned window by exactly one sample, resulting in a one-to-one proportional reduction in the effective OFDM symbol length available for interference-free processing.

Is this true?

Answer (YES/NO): YES